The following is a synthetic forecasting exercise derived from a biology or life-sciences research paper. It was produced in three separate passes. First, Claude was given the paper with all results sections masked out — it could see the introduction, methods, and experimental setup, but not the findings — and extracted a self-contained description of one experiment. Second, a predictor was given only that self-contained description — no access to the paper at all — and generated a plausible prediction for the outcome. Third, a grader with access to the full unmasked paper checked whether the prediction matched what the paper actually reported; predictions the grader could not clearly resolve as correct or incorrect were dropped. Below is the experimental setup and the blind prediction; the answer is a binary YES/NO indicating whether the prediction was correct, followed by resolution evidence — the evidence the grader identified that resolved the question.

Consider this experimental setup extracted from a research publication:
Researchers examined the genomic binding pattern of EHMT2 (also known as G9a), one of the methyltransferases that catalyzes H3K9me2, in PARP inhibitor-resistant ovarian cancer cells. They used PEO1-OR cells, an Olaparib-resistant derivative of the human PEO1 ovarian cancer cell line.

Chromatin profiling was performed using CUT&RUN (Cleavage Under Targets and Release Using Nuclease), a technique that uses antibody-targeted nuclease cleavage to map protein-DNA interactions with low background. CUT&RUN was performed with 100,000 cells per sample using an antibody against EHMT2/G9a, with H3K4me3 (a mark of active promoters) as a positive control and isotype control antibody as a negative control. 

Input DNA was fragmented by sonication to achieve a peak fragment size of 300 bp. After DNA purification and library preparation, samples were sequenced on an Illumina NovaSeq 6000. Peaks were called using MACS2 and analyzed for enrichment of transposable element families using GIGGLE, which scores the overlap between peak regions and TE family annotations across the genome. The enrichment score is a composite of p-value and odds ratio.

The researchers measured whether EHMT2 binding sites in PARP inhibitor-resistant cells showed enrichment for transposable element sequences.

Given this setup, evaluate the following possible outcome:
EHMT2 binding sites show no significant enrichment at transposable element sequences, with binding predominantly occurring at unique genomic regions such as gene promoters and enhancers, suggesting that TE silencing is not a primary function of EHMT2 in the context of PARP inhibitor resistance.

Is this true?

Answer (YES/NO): NO